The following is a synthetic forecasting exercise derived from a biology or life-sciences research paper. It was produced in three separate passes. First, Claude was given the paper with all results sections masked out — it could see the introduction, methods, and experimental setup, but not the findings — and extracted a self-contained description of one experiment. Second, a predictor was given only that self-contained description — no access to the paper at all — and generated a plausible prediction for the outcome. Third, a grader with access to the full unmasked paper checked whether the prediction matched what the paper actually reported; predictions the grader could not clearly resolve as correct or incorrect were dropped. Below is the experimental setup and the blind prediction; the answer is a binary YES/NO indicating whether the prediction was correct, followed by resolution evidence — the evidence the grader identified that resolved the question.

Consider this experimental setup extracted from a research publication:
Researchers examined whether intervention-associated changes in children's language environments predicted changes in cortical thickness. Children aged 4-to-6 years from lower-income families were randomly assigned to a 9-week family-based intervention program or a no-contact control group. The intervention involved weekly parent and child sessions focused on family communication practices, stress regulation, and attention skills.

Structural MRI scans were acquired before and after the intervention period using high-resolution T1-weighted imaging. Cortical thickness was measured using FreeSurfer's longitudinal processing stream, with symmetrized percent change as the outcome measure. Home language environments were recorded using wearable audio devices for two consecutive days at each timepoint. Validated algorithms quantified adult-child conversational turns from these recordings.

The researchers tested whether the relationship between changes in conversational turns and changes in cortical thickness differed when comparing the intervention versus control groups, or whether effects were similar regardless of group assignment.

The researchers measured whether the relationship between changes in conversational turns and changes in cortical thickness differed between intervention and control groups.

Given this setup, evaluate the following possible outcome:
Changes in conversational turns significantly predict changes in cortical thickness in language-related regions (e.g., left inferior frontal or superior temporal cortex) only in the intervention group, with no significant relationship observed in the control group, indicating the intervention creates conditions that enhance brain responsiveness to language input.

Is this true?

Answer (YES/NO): NO